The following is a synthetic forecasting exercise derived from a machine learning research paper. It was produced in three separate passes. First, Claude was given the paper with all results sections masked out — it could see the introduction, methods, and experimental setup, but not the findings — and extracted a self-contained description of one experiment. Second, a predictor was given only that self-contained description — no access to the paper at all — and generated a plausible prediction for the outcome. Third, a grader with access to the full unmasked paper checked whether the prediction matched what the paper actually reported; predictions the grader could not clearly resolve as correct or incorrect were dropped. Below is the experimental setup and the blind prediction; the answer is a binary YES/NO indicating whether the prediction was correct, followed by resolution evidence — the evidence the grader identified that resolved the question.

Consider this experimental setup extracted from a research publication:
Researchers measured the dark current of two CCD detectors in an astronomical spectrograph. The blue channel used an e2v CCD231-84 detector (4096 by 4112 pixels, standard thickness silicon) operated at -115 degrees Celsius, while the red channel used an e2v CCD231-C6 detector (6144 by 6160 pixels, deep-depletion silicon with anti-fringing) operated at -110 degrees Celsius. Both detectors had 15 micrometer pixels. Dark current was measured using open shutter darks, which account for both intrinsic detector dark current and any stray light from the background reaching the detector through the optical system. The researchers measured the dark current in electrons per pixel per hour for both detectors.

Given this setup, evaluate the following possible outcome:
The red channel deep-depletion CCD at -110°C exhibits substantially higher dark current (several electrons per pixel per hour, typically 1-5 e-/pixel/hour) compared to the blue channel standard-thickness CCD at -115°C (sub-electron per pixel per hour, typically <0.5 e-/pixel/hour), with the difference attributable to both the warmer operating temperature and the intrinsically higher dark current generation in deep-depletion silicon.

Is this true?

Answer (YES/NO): NO